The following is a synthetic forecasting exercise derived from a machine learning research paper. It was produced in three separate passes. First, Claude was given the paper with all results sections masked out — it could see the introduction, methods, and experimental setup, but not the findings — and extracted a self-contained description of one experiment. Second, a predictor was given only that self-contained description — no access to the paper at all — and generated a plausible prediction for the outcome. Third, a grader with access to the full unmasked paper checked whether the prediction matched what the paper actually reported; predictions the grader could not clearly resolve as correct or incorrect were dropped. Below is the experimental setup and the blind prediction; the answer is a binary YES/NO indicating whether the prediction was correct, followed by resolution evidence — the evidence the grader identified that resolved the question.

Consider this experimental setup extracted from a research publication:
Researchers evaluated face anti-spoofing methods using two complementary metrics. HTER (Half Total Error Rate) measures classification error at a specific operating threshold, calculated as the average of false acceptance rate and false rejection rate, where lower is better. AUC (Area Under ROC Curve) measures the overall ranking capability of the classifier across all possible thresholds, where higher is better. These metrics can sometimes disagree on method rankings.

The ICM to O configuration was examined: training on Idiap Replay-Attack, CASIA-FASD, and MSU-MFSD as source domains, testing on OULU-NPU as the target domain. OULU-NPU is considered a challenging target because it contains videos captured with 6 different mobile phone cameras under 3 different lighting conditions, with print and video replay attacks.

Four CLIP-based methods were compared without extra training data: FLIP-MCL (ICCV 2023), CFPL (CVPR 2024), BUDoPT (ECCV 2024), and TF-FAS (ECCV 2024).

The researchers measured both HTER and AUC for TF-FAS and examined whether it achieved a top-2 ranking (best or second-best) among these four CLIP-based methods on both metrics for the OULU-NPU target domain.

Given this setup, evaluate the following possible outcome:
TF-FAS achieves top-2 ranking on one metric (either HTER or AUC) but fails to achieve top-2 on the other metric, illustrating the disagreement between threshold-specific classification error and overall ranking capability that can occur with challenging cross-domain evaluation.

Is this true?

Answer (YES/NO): NO